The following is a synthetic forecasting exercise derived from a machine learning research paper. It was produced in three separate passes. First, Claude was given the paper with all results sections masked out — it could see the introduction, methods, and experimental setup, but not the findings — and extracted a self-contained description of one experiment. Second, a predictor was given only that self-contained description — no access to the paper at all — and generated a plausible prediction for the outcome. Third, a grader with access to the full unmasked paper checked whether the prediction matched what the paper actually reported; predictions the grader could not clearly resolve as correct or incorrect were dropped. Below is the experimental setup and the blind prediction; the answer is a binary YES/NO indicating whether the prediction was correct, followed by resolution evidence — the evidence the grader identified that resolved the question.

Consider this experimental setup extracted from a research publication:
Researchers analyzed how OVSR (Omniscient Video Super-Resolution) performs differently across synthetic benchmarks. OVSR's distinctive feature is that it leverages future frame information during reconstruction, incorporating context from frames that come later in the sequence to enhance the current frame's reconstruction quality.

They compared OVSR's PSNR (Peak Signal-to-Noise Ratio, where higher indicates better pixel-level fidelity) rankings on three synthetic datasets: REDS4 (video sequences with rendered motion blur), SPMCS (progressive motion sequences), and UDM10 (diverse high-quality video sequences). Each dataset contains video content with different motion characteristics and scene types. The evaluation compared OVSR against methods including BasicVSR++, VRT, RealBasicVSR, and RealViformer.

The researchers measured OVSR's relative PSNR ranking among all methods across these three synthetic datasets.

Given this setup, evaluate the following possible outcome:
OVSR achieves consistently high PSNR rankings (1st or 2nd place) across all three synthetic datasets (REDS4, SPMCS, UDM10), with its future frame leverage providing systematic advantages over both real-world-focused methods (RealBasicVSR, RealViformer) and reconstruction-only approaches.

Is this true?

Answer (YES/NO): NO